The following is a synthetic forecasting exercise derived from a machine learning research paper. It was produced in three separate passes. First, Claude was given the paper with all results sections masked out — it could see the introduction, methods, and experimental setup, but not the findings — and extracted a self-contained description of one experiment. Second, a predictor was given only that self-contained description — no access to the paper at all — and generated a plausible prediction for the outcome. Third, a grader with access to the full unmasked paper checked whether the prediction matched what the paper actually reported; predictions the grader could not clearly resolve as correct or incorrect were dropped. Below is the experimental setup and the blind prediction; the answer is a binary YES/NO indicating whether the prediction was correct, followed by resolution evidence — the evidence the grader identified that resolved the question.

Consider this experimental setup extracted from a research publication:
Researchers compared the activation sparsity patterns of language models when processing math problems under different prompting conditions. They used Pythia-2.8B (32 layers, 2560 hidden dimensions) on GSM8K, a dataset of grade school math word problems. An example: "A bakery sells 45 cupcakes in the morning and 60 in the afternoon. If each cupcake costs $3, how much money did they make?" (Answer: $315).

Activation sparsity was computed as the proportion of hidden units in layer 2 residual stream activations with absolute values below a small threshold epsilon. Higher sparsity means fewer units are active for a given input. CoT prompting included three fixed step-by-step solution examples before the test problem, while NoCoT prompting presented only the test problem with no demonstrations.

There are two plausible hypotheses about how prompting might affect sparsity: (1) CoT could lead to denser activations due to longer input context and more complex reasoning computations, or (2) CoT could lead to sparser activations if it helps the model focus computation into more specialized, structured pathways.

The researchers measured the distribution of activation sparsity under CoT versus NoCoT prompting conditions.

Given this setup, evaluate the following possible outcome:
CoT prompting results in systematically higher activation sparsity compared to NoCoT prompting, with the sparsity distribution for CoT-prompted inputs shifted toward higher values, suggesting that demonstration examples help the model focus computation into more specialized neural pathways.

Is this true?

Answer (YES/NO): YES